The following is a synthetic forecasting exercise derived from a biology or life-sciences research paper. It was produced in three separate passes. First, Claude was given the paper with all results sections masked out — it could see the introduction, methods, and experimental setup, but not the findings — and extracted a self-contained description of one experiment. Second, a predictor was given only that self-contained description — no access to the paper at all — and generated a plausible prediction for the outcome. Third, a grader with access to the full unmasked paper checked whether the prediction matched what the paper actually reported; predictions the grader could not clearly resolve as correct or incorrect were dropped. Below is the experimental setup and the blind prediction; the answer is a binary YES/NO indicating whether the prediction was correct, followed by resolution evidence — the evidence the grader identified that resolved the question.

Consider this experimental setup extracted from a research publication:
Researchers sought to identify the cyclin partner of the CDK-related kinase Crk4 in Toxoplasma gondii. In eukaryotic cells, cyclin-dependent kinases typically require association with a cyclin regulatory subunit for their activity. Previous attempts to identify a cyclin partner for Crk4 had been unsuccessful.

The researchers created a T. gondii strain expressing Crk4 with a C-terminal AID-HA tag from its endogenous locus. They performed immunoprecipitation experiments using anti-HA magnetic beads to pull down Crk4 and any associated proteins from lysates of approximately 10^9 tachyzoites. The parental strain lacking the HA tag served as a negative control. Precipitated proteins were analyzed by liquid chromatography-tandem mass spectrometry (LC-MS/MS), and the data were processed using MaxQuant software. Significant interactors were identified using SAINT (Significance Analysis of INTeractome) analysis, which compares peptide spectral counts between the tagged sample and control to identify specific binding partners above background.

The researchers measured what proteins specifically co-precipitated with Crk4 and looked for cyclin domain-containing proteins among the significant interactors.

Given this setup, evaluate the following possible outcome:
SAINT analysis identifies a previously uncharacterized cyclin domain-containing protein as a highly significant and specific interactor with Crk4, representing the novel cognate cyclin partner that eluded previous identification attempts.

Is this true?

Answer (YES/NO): YES